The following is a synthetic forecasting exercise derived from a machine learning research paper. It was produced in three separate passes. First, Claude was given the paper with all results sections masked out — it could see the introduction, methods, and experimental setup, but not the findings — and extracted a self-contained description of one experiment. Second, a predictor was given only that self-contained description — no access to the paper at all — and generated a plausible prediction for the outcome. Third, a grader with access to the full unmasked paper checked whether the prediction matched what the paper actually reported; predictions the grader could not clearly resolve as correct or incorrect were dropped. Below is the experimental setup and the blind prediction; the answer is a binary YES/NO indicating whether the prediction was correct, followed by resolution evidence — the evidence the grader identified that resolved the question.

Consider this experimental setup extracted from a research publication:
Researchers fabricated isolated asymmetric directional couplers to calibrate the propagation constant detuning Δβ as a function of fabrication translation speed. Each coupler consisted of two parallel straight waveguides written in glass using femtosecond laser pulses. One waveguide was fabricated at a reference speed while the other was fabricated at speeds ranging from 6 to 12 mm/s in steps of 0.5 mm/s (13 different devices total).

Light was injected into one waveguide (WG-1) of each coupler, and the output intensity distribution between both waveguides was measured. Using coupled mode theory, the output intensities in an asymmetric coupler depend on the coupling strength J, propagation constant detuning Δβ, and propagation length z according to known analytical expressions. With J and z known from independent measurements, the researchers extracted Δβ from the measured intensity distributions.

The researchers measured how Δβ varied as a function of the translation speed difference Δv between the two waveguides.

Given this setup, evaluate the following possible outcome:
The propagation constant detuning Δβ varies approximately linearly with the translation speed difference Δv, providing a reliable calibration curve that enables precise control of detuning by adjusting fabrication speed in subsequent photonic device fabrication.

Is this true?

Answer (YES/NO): YES